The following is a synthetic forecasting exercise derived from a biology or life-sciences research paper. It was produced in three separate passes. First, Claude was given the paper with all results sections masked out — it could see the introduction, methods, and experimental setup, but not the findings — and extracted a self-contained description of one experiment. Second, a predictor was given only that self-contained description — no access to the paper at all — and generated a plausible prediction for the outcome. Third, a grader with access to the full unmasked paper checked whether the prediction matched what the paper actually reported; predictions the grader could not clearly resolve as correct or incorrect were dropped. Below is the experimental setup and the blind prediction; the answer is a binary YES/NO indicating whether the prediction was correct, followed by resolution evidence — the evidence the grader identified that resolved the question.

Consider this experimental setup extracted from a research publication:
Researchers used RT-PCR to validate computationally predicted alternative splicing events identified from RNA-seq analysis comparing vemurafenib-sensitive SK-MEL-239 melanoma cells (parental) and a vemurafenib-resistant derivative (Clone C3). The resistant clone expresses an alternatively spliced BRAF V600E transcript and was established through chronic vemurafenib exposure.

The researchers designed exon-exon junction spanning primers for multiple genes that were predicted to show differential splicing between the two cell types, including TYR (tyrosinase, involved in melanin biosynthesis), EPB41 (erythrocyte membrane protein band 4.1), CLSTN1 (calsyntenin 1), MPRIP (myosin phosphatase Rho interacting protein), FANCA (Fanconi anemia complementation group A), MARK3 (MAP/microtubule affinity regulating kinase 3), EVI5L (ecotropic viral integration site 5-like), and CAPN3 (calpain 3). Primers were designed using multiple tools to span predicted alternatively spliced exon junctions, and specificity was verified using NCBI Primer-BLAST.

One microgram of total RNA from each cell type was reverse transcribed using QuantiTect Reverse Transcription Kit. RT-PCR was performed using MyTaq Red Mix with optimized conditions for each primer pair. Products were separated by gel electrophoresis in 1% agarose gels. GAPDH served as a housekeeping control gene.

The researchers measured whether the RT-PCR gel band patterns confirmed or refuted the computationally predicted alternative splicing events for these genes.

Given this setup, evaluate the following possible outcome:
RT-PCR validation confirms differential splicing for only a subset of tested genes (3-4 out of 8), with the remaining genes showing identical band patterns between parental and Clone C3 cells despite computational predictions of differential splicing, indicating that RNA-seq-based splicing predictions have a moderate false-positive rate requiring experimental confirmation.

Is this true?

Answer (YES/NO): NO